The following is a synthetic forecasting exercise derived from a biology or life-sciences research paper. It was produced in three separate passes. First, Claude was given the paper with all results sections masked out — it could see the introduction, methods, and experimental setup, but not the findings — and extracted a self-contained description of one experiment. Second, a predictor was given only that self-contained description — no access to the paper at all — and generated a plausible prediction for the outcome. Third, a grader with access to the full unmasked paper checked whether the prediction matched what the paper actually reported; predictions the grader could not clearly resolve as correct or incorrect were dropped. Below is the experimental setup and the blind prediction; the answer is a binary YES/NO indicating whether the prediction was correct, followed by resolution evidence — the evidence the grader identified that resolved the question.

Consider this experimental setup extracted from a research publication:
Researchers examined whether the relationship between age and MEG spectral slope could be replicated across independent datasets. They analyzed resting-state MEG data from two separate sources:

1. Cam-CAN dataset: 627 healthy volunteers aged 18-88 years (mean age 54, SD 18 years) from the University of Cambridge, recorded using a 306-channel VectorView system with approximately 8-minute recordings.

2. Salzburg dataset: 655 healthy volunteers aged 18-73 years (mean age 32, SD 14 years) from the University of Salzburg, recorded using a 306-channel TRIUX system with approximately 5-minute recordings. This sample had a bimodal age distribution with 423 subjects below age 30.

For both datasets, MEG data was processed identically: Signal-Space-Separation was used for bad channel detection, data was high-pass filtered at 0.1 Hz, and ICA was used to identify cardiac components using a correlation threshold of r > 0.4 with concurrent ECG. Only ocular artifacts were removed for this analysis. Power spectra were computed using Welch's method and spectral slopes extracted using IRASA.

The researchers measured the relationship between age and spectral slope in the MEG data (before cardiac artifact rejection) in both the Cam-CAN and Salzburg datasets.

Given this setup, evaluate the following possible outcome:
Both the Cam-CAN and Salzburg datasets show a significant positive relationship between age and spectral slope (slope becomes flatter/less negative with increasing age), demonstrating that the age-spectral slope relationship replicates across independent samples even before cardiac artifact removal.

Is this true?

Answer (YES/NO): NO